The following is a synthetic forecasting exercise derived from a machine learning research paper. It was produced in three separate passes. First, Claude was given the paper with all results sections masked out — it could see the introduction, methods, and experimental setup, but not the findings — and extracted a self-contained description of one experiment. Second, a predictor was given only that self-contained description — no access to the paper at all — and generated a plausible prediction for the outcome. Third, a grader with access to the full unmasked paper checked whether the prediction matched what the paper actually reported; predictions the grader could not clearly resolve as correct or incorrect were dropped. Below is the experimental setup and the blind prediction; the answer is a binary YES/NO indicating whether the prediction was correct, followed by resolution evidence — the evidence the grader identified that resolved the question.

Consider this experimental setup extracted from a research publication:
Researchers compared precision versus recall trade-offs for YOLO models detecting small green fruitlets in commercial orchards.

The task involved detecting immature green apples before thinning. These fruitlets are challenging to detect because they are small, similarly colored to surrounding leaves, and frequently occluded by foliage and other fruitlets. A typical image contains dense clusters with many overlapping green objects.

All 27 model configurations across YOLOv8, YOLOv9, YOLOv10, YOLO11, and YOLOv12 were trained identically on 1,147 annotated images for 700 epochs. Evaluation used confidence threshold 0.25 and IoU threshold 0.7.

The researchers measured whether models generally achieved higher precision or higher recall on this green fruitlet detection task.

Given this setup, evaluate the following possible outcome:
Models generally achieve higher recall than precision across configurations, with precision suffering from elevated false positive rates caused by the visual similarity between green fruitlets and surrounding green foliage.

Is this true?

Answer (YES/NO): NO